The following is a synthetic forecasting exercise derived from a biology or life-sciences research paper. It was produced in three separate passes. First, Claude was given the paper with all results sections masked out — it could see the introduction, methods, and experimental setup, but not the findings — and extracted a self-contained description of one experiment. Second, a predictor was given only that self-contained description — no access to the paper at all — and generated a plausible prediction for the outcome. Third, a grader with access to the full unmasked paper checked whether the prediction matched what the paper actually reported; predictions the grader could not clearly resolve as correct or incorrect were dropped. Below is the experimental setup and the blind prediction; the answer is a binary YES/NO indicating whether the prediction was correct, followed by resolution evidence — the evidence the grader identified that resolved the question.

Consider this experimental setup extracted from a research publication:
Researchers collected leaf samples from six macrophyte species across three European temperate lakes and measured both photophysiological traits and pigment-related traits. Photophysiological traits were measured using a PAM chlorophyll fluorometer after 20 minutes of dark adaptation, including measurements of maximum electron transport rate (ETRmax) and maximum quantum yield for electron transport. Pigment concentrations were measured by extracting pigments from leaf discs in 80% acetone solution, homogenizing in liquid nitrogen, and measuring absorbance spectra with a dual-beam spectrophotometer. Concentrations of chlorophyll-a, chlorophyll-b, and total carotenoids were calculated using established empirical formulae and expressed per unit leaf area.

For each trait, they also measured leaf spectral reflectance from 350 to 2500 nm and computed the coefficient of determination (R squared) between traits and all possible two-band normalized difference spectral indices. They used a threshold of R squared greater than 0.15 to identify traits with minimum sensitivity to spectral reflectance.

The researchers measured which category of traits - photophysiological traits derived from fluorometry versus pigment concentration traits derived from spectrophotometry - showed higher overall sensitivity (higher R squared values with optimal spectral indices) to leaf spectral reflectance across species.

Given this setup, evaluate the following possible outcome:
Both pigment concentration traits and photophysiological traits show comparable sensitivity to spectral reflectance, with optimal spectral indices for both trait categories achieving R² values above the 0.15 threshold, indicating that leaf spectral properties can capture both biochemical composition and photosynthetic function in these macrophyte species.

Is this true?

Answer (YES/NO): NO